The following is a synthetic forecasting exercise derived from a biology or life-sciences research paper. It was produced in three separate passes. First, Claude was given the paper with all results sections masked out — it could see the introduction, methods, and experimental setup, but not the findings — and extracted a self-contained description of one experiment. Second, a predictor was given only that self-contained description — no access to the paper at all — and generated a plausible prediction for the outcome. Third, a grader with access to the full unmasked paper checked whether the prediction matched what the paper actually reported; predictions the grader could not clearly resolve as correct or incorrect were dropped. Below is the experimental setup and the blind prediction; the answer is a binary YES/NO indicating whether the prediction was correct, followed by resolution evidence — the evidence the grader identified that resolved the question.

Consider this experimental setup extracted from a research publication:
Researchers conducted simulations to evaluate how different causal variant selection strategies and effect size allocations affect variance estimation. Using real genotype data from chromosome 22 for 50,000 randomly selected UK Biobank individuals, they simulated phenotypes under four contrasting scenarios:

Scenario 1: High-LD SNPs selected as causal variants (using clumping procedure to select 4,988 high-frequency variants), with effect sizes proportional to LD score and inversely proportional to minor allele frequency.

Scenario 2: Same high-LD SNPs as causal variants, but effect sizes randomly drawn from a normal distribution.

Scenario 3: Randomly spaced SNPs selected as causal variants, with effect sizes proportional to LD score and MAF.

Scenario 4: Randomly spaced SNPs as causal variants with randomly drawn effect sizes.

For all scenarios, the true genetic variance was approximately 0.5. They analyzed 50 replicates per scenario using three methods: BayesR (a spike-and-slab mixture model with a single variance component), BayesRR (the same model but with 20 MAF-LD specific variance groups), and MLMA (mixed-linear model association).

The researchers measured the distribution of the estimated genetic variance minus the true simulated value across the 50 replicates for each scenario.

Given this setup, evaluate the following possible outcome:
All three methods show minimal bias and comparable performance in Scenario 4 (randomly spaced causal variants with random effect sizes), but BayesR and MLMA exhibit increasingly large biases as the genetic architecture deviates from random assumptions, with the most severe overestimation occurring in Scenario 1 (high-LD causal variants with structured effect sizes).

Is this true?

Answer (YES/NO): NO